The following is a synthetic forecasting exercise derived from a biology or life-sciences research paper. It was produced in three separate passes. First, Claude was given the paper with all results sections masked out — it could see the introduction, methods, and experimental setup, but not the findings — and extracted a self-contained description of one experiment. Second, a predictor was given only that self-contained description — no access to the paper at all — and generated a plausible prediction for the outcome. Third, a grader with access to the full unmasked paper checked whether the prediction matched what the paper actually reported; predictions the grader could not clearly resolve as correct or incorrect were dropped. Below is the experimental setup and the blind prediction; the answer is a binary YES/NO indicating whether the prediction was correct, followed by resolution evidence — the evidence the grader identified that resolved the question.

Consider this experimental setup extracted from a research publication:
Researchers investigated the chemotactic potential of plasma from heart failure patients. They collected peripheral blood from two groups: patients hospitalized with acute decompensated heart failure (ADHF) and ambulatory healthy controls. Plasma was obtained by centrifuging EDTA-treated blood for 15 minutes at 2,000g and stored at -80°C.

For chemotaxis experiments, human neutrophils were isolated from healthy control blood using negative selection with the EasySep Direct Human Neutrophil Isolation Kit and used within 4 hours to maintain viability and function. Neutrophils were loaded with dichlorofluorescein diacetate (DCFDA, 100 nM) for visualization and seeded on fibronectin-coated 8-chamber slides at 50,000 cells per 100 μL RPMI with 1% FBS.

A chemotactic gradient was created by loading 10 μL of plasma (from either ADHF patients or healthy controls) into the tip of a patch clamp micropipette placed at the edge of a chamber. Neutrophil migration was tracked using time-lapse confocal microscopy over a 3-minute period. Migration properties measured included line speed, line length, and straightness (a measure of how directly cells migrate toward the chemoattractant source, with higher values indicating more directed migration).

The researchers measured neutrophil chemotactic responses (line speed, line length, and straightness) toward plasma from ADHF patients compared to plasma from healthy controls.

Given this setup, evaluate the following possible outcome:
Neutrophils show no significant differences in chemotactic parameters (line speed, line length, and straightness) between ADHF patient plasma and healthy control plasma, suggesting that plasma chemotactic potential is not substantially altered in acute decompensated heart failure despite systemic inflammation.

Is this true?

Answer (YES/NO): NO